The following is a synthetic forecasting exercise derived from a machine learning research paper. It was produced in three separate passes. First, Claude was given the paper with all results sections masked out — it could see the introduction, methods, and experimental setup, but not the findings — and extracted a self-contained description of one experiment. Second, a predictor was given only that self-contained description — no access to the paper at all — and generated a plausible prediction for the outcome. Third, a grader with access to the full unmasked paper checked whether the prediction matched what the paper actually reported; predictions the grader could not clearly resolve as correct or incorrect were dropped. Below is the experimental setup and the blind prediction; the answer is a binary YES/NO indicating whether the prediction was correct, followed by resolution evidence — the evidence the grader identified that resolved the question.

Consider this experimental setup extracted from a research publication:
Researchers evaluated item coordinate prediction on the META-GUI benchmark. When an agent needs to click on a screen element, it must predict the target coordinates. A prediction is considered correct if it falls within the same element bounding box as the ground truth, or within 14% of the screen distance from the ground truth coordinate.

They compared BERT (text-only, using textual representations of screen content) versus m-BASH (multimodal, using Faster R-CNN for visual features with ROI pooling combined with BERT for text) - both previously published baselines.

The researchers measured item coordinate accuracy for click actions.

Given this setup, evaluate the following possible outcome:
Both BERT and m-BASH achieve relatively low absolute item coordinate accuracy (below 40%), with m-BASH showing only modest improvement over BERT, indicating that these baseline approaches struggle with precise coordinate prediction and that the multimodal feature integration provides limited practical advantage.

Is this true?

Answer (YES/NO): NO